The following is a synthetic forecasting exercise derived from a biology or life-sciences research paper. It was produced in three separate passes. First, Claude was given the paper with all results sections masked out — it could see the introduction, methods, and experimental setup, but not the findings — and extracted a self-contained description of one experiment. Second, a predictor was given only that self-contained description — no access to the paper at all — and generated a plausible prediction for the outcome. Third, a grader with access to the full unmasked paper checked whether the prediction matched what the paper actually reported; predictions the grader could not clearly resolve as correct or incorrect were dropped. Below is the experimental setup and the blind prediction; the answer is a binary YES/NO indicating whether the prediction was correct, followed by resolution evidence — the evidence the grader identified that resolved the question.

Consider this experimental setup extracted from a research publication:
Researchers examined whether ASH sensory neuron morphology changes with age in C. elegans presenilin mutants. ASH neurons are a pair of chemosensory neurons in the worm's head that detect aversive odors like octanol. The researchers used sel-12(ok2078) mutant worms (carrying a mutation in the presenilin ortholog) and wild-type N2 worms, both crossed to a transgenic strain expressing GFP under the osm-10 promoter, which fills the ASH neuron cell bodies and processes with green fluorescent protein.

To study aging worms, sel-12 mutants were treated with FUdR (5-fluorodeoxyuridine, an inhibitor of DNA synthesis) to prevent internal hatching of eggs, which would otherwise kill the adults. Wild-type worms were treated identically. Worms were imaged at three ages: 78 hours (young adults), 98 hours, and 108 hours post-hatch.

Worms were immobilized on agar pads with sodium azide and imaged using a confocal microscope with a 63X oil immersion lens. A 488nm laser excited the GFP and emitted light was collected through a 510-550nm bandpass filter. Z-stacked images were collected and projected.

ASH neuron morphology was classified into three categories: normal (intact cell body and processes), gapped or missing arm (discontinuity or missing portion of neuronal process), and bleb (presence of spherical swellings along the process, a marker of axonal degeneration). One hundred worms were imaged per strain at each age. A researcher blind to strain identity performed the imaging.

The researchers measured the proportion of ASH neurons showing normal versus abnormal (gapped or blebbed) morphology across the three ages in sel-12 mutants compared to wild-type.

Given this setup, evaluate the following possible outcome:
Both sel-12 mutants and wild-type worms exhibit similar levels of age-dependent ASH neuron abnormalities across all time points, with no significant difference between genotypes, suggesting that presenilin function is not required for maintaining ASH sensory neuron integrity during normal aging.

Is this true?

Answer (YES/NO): NO